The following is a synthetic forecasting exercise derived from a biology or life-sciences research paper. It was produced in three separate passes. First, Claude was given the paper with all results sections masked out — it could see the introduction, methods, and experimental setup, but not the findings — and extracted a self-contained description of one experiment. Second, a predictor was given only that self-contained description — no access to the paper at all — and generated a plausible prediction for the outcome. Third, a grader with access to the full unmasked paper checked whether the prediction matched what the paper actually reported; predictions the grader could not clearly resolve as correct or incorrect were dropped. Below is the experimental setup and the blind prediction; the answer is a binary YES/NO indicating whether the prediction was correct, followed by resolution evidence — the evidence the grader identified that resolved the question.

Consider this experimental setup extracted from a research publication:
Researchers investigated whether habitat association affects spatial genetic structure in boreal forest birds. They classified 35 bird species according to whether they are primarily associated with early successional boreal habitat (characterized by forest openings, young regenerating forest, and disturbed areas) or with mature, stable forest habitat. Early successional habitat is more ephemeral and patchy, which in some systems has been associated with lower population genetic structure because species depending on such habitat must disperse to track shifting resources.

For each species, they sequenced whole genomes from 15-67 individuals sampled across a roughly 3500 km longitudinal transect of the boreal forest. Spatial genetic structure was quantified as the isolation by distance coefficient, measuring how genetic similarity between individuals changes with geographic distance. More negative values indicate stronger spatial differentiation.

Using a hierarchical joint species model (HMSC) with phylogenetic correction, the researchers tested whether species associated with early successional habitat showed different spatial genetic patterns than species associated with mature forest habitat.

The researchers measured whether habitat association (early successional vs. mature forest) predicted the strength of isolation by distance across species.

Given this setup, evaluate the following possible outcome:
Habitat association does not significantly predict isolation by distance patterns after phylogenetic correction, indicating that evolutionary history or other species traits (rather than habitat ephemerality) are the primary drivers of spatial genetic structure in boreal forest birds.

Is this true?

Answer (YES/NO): NO